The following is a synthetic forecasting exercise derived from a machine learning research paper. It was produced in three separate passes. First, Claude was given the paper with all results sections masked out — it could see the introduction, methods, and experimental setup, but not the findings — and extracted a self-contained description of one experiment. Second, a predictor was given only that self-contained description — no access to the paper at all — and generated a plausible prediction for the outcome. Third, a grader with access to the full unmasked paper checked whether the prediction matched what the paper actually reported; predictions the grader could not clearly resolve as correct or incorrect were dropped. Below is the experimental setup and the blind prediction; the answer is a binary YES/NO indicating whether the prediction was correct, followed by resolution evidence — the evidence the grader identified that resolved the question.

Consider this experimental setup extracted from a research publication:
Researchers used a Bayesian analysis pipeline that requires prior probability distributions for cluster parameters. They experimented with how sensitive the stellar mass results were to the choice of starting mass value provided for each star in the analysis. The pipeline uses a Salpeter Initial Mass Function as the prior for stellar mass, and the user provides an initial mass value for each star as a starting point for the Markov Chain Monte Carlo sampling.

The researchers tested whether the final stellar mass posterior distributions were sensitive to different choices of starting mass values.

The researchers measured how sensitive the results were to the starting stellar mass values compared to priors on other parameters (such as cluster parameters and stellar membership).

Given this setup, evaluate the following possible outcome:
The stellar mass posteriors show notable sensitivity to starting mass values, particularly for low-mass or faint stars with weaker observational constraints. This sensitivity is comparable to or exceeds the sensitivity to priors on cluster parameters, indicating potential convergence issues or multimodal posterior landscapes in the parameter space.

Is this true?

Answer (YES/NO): NO